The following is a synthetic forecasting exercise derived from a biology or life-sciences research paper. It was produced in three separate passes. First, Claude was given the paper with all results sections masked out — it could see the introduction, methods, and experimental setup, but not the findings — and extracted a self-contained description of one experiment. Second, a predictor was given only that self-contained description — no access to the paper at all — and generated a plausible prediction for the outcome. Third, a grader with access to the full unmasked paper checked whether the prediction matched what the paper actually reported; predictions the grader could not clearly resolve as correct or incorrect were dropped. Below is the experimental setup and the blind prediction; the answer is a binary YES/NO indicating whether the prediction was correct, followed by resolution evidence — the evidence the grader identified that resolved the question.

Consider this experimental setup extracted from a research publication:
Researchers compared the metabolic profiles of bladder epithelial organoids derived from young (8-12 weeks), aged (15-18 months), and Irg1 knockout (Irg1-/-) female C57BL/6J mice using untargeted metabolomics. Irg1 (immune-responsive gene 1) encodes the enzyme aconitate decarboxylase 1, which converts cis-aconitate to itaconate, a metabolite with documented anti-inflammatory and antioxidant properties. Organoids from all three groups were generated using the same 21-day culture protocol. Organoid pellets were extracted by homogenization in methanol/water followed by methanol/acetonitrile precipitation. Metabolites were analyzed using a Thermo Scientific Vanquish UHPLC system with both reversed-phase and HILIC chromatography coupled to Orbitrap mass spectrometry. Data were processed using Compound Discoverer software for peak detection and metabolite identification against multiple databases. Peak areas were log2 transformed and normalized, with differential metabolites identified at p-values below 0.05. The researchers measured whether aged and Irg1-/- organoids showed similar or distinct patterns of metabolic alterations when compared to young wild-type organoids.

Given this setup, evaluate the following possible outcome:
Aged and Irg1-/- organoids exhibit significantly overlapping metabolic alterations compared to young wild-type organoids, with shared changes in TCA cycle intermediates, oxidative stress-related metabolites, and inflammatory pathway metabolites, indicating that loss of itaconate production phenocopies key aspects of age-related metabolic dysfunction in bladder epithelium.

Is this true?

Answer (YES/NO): NO